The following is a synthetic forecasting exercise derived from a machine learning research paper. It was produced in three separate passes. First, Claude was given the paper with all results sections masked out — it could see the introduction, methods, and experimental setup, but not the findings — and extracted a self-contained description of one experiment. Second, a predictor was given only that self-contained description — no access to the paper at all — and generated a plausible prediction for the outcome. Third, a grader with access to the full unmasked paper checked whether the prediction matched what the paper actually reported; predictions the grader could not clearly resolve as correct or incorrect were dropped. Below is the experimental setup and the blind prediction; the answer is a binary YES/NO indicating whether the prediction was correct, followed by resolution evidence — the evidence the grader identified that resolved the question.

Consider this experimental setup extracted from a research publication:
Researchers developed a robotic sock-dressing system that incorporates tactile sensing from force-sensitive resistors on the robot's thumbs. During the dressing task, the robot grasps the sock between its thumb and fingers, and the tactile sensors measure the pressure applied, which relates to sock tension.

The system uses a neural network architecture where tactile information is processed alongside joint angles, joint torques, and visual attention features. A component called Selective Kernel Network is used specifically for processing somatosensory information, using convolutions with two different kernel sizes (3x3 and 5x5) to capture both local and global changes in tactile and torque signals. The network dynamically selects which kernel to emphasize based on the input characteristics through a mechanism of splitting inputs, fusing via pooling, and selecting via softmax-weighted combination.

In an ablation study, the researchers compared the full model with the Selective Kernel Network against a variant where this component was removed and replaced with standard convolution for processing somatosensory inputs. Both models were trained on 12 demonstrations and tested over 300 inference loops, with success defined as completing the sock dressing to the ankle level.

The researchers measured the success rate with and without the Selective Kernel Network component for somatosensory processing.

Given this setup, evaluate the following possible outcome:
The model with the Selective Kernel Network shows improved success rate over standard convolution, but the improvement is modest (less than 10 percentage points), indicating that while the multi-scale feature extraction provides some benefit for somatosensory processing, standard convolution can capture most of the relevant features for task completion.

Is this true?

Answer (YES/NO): NO